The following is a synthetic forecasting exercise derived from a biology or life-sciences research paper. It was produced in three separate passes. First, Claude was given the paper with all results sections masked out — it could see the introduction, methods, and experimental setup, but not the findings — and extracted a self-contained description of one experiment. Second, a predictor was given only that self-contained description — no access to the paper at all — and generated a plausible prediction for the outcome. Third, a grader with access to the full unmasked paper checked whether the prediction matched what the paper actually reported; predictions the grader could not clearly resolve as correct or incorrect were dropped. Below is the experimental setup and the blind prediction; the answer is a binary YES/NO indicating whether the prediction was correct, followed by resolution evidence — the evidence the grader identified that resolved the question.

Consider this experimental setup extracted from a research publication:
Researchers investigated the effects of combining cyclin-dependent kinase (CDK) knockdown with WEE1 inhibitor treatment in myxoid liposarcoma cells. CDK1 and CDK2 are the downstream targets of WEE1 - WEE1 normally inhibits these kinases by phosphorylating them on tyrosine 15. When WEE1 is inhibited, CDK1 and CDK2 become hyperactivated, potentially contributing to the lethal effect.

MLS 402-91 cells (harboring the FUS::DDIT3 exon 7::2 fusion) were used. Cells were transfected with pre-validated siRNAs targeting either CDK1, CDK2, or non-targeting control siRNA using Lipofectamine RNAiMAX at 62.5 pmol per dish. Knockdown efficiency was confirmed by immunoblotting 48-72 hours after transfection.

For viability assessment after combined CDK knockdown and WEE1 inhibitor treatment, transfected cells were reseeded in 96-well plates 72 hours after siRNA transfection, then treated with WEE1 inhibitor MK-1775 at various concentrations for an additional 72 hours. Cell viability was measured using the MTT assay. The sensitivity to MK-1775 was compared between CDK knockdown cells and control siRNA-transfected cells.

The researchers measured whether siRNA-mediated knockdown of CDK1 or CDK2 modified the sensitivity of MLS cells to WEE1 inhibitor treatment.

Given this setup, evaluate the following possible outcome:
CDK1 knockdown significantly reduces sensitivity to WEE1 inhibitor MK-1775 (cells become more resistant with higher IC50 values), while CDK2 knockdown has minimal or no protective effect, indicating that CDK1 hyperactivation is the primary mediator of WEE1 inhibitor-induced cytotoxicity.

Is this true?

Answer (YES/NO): NO